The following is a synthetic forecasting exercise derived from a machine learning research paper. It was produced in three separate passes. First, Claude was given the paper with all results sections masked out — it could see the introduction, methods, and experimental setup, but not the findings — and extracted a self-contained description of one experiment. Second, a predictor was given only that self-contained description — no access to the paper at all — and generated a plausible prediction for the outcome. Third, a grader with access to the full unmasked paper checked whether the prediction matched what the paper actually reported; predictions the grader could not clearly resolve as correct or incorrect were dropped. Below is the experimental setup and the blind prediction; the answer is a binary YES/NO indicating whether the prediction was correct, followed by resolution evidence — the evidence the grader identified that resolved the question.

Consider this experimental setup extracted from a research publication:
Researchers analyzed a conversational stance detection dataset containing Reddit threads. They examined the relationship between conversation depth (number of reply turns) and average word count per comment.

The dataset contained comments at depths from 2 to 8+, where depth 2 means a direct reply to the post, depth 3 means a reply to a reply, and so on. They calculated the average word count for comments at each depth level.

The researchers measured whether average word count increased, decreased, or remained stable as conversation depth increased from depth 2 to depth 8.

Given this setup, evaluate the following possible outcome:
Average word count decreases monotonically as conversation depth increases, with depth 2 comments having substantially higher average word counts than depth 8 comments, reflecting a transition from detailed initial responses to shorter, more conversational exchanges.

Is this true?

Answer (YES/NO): NO